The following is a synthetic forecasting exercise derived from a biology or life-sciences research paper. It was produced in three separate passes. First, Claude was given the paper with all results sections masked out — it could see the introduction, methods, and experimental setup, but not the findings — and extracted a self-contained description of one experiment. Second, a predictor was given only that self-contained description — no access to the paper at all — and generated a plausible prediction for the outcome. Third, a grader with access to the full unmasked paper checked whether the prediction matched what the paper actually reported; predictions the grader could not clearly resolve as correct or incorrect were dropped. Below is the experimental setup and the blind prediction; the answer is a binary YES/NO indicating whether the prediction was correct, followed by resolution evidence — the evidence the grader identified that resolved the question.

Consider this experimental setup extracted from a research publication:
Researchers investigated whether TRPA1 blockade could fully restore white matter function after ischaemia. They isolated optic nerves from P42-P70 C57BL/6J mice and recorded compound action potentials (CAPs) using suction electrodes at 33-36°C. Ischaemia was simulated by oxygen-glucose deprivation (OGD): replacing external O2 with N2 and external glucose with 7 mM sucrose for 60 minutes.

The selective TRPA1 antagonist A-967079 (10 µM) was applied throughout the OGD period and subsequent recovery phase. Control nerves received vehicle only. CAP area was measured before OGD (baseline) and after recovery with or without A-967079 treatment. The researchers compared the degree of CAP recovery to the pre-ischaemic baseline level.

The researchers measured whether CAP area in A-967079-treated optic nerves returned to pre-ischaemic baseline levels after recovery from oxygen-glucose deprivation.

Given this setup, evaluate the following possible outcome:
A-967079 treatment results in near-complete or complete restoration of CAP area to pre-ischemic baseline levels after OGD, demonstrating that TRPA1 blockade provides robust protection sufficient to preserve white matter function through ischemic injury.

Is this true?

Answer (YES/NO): NO